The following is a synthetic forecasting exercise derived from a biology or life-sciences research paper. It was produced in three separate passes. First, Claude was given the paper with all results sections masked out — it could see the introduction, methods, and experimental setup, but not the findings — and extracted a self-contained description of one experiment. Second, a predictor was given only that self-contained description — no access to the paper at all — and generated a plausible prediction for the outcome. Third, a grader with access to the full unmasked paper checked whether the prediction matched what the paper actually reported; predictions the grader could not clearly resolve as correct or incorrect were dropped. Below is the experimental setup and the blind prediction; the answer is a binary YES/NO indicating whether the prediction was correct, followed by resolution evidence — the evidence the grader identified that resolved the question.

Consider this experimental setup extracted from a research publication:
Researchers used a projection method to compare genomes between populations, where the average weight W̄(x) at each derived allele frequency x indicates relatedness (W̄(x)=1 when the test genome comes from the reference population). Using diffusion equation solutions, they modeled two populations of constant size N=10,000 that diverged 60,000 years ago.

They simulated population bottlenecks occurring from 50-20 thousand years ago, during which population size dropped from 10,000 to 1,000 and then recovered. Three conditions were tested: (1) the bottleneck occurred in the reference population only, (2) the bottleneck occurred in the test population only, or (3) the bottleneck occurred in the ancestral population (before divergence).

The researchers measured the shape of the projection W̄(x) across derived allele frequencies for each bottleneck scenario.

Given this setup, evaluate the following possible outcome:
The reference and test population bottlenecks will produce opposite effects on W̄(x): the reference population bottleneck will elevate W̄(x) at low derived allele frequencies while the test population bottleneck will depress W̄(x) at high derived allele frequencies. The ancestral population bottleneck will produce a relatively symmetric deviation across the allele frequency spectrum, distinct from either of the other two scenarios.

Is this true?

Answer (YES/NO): NO